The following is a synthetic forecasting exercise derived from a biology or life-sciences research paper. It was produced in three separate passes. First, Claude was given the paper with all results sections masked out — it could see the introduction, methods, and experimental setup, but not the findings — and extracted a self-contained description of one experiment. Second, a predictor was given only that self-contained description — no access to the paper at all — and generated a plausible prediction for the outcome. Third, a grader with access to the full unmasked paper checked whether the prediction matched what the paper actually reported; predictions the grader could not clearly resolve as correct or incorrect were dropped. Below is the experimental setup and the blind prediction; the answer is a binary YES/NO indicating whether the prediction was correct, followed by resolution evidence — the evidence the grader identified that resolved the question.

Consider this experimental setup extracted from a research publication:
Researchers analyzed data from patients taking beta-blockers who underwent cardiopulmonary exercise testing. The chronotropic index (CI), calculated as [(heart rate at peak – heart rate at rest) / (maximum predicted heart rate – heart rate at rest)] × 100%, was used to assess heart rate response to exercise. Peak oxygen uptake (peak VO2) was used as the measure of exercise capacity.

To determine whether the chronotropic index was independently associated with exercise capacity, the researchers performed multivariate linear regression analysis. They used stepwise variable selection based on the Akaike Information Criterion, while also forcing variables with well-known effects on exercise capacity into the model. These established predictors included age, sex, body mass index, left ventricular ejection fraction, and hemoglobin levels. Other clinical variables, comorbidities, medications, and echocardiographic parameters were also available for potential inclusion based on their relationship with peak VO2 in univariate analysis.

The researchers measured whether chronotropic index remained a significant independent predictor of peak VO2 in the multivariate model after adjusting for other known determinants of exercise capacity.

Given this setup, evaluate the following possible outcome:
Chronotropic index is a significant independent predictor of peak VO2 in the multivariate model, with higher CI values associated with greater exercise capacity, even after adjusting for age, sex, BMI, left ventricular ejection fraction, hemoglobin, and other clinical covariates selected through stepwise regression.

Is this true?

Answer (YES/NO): YES